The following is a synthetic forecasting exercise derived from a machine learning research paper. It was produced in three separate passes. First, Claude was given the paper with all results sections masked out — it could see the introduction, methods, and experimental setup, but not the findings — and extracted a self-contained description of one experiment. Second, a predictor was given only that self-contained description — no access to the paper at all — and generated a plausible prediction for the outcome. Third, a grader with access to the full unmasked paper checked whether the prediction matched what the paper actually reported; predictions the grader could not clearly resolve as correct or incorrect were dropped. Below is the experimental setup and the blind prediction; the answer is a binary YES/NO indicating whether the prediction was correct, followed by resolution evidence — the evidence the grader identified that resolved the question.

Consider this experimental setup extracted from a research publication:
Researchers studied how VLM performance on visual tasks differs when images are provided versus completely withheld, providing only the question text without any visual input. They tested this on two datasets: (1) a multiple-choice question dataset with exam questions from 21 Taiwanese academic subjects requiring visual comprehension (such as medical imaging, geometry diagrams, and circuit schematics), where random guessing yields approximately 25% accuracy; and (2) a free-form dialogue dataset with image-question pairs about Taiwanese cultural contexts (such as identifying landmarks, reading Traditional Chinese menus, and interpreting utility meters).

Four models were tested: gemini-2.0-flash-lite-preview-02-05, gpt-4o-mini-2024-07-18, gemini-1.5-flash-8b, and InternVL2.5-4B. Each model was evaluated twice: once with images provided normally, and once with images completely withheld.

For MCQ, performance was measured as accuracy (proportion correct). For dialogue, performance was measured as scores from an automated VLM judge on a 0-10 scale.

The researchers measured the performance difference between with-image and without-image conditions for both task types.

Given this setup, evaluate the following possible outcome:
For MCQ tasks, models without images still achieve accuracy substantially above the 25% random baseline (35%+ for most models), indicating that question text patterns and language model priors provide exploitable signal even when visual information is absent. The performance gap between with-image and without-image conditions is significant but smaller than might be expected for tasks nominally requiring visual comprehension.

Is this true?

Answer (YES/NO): NO